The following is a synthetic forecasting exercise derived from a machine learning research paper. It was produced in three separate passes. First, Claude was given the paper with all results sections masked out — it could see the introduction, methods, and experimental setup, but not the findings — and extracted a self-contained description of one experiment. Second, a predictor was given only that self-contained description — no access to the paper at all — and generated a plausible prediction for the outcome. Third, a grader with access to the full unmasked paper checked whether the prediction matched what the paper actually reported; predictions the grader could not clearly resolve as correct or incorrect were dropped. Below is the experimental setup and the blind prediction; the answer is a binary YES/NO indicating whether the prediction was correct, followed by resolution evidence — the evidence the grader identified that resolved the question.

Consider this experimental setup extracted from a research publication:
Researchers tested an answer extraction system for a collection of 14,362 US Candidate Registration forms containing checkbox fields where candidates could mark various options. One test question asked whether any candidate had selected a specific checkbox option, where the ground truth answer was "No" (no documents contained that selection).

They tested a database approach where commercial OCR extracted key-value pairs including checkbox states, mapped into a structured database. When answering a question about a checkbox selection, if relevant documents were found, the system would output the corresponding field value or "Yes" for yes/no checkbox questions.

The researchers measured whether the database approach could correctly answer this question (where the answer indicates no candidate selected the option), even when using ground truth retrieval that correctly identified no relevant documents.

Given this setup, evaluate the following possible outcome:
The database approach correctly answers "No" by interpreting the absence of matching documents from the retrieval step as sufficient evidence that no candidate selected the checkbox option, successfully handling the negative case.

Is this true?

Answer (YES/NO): NO